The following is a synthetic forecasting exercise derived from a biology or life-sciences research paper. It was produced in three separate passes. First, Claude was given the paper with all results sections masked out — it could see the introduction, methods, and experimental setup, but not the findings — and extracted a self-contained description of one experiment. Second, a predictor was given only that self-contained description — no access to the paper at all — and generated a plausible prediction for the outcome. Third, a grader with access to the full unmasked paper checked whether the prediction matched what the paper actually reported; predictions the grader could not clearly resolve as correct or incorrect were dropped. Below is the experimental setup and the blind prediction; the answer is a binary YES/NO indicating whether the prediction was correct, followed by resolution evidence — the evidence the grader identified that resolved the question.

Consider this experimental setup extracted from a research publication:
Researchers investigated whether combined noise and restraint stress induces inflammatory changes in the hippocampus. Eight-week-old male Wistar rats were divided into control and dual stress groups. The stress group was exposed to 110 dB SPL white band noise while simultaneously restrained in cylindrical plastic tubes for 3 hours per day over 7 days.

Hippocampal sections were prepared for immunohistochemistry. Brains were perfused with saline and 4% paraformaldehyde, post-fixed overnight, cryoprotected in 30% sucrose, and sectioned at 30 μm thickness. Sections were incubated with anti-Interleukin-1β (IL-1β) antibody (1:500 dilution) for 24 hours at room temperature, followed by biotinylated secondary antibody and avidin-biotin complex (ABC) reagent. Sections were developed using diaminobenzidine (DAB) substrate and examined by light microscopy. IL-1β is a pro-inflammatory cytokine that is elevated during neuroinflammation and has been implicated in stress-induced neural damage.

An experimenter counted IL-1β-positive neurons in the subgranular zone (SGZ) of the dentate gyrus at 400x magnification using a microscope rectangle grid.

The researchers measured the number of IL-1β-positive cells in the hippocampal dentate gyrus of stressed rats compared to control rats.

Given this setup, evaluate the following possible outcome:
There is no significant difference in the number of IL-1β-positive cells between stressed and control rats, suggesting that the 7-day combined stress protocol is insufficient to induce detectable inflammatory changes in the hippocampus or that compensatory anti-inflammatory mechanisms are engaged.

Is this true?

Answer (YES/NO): NO